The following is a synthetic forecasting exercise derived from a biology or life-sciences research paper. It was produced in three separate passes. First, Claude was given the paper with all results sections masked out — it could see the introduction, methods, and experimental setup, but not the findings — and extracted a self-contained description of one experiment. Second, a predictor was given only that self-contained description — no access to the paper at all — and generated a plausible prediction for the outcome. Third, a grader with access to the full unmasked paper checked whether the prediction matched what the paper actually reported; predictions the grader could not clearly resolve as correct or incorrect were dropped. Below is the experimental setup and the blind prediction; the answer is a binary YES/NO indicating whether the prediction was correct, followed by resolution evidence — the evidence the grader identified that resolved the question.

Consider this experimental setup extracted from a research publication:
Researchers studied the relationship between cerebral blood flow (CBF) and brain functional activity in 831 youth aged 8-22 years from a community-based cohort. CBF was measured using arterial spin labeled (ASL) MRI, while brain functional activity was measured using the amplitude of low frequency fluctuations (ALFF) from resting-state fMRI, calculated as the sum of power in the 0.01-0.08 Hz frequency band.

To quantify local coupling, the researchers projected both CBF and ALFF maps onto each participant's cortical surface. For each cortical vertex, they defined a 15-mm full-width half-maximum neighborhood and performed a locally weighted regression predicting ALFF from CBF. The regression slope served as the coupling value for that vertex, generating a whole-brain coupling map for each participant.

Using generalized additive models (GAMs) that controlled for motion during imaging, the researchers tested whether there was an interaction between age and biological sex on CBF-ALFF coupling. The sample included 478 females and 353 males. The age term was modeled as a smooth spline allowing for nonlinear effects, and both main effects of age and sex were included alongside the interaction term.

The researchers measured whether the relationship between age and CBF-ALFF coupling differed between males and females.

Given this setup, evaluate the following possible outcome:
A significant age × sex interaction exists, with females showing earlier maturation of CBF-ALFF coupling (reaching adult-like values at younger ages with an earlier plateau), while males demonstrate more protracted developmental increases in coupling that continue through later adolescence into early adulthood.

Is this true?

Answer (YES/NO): NO